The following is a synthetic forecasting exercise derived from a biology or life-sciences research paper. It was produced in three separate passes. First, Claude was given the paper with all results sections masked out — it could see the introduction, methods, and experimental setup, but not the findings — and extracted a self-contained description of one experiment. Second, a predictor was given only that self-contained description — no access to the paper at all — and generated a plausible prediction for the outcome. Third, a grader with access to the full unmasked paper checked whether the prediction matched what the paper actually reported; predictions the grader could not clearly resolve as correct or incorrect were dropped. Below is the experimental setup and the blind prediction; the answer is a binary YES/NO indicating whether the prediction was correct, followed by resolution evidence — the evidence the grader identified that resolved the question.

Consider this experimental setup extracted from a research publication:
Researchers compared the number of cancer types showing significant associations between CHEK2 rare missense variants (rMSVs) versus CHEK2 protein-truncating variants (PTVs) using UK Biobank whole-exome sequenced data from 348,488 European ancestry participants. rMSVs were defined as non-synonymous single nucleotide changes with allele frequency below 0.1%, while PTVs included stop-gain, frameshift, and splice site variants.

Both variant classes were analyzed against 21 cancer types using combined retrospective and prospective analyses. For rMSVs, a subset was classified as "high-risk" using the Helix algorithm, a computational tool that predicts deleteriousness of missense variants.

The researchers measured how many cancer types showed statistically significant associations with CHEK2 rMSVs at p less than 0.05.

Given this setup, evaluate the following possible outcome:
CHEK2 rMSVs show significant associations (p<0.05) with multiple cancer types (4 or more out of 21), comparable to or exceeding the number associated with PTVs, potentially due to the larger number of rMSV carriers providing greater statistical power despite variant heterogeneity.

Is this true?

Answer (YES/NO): NO